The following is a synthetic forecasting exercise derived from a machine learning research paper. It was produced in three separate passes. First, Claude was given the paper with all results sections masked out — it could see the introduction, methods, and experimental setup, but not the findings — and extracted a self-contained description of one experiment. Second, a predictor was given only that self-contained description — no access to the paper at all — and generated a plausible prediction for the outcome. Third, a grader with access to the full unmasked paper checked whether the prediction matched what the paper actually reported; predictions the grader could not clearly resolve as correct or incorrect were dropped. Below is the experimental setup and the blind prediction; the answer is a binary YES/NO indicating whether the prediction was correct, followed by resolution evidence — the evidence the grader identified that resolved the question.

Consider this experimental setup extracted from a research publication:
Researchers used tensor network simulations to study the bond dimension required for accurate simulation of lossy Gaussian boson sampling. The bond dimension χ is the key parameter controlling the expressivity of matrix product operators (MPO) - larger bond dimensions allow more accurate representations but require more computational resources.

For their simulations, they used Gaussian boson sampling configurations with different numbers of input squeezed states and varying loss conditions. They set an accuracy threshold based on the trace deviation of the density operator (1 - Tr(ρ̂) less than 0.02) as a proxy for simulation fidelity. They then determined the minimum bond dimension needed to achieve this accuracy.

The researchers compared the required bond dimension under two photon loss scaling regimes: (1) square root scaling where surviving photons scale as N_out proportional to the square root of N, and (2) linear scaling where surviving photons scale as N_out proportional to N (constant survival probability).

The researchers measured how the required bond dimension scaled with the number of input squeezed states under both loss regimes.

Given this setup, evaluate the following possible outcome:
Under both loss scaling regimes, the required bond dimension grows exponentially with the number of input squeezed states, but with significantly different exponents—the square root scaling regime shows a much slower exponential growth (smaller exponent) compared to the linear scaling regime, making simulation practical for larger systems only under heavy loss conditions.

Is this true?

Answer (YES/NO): NO